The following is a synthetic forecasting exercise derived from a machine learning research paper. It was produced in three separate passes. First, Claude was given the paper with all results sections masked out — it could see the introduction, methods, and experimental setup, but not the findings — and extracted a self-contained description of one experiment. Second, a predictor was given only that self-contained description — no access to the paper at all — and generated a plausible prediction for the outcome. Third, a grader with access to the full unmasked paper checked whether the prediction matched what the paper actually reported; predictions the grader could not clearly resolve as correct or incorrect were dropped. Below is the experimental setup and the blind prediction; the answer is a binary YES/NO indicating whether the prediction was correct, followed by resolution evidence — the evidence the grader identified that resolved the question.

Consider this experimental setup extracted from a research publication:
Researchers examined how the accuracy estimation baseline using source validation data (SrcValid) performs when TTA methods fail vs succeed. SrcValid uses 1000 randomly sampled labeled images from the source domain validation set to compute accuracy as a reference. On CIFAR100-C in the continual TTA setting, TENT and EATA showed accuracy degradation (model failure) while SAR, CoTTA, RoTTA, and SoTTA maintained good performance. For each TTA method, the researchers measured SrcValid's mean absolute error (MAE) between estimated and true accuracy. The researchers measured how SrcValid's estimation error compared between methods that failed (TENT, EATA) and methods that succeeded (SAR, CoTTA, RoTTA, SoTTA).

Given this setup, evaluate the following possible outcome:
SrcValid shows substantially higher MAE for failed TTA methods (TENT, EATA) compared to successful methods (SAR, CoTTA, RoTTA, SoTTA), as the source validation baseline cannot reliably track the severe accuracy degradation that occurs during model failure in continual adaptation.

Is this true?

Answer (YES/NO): NO